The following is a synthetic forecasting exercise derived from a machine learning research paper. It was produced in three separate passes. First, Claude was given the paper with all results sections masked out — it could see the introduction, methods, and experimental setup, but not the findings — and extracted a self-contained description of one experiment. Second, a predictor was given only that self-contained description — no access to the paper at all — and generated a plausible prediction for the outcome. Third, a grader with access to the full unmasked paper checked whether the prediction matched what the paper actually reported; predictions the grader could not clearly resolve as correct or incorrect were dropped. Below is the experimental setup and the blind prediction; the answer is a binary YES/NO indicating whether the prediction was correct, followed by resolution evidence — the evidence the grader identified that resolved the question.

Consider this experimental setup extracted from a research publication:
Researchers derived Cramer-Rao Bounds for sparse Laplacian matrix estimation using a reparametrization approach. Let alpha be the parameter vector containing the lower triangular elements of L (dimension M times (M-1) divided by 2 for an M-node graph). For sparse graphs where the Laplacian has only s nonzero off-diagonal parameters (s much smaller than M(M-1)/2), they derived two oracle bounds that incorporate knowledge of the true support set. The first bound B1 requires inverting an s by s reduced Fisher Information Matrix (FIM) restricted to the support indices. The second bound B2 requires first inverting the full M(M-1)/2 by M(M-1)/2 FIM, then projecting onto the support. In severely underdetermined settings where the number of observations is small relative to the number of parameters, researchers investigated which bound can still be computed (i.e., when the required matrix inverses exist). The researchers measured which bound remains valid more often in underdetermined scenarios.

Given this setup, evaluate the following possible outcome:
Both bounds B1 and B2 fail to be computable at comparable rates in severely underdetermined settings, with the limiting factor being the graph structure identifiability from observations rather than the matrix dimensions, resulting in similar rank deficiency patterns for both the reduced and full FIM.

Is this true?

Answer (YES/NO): NO